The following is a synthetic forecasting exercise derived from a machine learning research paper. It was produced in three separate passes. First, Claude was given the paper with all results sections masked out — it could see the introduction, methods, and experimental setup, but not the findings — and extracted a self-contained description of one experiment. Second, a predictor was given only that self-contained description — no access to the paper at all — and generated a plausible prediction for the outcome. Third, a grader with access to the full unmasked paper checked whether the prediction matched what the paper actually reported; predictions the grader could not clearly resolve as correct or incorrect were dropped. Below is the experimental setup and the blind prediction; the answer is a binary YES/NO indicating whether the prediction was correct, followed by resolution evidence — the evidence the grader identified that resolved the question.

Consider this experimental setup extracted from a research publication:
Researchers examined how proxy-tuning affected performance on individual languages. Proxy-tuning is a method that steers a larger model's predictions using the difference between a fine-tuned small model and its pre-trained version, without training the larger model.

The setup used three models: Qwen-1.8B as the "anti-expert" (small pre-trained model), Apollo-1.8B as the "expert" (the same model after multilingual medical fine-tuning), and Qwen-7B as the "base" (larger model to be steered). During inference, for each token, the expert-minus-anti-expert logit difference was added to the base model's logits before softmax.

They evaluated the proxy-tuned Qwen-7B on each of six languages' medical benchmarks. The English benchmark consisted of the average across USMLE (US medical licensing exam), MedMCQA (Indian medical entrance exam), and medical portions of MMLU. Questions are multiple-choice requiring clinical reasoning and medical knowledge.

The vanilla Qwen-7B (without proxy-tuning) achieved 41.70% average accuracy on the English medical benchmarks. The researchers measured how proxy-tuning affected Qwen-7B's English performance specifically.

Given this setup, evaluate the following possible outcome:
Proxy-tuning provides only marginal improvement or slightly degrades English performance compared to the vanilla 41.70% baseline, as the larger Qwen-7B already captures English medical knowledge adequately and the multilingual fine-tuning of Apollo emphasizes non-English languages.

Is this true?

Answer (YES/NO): YES